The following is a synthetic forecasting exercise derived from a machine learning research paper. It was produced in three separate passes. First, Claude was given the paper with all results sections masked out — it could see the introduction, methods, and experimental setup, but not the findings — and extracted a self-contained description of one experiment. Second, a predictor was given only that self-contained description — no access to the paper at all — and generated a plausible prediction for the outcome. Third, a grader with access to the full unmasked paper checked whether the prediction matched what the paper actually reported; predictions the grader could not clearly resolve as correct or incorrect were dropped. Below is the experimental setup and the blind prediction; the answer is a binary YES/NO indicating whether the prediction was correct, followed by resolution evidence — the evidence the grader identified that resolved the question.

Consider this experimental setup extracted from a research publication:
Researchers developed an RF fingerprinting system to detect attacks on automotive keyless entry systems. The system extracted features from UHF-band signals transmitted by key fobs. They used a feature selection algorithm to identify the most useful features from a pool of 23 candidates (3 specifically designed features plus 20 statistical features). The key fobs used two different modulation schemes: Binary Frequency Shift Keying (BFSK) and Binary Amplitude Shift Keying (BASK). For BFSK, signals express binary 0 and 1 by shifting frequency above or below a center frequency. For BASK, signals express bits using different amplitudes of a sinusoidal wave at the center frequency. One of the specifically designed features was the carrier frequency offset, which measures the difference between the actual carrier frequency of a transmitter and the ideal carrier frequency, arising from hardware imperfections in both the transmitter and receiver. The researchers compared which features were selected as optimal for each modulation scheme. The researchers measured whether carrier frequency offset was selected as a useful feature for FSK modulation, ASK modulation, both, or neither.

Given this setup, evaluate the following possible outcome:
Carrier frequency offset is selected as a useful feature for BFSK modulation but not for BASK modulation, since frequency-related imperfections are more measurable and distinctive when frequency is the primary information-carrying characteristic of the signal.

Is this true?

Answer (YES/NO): NO